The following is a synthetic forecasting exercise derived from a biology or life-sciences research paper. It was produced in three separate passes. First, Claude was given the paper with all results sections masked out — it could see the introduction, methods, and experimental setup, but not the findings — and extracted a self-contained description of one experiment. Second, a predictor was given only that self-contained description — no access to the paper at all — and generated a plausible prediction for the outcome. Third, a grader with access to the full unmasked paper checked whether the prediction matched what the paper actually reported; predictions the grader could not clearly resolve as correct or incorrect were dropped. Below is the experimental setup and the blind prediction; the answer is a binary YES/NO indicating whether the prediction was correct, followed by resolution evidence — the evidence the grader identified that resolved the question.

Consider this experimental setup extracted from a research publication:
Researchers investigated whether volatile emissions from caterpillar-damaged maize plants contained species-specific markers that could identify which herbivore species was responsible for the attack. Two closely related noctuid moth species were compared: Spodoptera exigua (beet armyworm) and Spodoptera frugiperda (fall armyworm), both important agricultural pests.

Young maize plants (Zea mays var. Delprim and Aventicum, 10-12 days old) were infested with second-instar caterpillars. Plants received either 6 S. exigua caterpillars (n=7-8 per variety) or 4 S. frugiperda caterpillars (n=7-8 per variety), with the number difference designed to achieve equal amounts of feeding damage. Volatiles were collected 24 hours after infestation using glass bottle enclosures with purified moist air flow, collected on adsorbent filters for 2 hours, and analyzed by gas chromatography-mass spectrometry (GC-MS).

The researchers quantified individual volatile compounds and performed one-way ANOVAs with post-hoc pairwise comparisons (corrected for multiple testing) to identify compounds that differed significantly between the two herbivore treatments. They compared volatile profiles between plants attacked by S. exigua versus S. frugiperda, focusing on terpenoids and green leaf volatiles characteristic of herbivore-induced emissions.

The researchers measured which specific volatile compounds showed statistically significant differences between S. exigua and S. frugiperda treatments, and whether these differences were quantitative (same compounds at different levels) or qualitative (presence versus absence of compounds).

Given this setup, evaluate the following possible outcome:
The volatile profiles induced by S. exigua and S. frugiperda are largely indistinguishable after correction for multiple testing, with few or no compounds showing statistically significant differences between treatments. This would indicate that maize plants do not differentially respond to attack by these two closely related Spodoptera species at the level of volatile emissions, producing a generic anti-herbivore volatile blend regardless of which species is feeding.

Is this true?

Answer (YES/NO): NO